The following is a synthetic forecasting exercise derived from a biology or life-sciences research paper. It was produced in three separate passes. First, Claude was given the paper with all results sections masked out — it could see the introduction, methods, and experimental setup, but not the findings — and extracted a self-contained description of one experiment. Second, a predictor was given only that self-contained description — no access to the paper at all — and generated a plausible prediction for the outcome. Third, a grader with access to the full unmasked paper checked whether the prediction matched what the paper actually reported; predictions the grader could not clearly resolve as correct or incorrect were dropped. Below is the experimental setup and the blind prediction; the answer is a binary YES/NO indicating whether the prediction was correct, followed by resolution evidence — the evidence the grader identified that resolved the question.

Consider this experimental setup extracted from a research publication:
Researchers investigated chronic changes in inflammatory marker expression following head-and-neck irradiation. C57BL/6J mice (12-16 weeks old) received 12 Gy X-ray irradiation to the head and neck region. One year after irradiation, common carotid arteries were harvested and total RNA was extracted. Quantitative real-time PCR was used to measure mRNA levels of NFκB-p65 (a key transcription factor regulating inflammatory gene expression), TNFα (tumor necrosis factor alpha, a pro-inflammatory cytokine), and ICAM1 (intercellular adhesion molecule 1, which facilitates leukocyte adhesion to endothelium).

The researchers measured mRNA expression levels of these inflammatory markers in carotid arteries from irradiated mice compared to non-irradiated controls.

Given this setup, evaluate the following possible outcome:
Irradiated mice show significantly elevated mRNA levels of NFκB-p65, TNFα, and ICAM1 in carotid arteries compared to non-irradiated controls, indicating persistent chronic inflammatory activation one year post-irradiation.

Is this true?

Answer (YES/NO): YES